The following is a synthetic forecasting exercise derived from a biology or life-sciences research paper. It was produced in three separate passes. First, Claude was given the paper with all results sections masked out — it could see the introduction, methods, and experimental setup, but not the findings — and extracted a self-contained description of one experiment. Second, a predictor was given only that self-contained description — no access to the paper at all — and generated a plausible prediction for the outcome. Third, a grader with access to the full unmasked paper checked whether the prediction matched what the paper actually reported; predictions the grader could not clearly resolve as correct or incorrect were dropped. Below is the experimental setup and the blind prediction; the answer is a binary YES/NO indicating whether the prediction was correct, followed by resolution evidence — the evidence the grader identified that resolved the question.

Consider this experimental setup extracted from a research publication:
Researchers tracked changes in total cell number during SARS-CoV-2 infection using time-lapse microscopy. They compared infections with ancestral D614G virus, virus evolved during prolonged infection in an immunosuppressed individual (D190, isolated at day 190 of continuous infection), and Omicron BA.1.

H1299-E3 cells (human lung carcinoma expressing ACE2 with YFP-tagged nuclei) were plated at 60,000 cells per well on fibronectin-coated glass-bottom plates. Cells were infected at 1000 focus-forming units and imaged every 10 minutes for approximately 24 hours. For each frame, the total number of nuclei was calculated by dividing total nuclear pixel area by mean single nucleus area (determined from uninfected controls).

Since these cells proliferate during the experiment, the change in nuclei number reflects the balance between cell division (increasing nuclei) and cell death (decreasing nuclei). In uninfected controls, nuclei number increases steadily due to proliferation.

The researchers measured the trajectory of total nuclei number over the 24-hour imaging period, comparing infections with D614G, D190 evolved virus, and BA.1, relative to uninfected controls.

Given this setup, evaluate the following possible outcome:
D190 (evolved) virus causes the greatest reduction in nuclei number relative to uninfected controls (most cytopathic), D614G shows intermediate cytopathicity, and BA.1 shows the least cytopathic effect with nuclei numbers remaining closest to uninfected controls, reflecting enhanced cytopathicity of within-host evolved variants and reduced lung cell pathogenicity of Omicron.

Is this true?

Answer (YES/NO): NO